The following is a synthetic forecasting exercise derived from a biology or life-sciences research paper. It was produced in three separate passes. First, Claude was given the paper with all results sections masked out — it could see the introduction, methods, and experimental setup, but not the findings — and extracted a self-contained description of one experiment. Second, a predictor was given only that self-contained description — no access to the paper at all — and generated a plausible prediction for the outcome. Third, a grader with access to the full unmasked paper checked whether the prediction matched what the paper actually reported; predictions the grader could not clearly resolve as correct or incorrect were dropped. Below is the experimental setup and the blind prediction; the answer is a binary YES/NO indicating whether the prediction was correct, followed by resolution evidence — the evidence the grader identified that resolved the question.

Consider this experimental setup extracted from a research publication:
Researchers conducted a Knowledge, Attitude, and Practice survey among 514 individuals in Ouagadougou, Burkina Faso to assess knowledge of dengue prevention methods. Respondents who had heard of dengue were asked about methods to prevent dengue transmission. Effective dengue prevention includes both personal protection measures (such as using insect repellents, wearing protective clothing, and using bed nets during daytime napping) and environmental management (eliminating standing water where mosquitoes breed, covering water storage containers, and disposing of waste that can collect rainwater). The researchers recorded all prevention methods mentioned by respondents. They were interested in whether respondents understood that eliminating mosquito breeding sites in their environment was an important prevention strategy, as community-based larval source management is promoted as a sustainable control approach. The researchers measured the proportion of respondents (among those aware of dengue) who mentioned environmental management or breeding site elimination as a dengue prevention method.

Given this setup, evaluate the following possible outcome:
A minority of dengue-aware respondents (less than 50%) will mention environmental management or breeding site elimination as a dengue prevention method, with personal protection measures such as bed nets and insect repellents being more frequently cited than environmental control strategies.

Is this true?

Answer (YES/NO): YES